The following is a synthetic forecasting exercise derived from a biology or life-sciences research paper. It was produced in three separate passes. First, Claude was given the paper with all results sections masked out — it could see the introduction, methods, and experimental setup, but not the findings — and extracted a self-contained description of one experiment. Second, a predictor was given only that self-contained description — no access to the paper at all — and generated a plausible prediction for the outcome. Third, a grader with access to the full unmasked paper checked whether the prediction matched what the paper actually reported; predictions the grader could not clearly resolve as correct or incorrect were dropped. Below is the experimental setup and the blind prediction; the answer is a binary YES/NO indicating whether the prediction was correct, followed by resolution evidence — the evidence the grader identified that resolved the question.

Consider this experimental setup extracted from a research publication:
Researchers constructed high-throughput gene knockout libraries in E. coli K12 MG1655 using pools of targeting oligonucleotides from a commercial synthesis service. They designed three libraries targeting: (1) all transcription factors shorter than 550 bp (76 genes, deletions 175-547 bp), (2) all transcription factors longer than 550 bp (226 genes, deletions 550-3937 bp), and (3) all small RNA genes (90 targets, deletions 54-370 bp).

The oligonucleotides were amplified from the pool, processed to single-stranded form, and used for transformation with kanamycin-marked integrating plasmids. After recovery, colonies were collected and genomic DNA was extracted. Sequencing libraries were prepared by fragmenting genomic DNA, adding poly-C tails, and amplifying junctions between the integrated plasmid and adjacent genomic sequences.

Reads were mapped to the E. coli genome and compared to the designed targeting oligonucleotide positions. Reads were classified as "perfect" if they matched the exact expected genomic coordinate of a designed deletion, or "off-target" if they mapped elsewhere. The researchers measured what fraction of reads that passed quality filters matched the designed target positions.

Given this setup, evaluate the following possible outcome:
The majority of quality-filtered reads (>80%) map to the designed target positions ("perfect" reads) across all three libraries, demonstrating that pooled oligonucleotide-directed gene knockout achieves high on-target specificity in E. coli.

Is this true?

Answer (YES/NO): YES